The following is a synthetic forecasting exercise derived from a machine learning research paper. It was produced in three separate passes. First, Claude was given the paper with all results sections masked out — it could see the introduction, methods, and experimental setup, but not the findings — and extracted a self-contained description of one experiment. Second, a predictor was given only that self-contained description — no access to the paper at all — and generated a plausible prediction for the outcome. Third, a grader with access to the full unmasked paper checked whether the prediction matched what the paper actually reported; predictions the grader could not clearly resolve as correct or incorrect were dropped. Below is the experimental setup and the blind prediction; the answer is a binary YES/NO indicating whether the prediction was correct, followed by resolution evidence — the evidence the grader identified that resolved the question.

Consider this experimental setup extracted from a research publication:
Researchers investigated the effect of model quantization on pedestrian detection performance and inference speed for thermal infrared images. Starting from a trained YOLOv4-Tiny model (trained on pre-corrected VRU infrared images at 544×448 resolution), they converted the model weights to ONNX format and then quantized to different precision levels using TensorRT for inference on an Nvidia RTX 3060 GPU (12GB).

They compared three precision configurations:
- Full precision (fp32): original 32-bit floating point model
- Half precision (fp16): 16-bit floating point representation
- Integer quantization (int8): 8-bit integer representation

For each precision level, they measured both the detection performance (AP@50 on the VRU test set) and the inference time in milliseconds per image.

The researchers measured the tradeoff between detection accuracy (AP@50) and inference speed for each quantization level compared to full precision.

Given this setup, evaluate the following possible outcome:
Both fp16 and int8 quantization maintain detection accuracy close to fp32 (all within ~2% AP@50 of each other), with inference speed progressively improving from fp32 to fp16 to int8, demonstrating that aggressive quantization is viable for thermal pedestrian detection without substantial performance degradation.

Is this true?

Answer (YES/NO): NO